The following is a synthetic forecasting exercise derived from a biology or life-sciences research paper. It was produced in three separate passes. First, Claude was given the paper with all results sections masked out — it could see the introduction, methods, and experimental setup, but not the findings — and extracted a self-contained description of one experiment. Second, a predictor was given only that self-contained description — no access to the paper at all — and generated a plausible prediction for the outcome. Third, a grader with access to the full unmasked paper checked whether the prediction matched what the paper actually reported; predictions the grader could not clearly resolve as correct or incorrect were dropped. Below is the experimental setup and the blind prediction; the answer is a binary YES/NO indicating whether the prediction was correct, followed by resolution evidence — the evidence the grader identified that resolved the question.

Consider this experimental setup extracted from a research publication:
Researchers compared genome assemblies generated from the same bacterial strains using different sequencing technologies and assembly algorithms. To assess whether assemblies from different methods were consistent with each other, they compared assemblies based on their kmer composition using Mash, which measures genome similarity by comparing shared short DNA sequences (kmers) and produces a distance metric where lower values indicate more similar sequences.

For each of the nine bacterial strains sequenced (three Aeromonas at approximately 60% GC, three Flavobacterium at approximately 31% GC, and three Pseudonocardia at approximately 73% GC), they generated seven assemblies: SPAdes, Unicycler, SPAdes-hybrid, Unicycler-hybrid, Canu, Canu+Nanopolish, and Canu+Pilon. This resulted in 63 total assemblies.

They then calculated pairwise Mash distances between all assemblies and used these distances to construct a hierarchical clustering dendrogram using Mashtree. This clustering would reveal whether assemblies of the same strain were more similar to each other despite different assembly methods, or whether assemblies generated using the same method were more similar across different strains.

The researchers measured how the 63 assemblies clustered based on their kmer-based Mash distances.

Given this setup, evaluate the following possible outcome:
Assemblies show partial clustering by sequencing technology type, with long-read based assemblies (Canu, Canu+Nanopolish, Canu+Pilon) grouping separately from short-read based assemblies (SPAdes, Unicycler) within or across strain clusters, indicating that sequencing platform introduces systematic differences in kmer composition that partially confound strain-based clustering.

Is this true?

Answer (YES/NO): NO